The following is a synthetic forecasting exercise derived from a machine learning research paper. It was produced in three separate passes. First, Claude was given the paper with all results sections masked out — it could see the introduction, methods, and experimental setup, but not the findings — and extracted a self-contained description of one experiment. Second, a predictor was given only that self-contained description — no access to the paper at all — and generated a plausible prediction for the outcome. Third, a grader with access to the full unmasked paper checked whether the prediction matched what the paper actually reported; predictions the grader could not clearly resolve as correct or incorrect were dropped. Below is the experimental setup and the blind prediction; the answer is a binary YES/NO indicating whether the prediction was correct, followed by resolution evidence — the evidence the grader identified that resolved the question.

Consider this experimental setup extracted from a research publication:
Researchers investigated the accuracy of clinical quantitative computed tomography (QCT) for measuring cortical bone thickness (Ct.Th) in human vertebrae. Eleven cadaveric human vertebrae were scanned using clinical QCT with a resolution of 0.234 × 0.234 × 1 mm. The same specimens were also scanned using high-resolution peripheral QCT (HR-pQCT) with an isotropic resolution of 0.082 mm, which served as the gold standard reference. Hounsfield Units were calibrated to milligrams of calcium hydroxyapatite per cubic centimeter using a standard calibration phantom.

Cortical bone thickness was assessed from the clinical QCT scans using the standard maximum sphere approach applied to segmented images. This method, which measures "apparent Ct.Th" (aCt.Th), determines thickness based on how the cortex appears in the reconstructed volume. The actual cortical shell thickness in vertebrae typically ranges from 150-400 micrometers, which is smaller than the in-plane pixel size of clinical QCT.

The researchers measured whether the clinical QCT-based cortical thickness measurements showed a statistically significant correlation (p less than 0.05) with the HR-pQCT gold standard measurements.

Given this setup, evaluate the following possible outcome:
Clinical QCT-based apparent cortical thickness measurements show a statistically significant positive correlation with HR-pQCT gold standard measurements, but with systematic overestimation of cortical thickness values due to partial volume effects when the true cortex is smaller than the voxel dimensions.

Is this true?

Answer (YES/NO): NO